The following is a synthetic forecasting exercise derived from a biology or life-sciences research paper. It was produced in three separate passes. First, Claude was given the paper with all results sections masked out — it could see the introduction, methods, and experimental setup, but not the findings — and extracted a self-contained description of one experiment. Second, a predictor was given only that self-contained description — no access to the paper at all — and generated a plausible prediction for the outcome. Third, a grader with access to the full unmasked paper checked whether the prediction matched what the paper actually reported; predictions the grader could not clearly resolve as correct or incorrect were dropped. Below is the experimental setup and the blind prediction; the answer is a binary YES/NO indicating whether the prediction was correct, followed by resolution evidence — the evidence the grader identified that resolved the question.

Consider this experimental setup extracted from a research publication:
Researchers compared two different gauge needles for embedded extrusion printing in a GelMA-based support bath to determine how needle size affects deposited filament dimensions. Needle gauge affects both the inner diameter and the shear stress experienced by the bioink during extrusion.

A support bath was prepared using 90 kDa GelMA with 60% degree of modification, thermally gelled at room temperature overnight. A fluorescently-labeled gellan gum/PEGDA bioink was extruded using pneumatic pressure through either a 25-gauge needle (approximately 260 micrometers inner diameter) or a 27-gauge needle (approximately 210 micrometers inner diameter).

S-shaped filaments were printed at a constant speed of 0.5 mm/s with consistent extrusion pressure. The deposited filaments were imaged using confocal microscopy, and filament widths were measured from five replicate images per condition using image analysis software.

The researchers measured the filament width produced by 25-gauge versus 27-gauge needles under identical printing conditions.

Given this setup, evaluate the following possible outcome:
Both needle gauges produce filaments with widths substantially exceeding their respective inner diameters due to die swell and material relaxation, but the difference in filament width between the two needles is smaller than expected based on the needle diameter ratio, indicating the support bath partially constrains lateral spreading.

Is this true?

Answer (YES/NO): NO